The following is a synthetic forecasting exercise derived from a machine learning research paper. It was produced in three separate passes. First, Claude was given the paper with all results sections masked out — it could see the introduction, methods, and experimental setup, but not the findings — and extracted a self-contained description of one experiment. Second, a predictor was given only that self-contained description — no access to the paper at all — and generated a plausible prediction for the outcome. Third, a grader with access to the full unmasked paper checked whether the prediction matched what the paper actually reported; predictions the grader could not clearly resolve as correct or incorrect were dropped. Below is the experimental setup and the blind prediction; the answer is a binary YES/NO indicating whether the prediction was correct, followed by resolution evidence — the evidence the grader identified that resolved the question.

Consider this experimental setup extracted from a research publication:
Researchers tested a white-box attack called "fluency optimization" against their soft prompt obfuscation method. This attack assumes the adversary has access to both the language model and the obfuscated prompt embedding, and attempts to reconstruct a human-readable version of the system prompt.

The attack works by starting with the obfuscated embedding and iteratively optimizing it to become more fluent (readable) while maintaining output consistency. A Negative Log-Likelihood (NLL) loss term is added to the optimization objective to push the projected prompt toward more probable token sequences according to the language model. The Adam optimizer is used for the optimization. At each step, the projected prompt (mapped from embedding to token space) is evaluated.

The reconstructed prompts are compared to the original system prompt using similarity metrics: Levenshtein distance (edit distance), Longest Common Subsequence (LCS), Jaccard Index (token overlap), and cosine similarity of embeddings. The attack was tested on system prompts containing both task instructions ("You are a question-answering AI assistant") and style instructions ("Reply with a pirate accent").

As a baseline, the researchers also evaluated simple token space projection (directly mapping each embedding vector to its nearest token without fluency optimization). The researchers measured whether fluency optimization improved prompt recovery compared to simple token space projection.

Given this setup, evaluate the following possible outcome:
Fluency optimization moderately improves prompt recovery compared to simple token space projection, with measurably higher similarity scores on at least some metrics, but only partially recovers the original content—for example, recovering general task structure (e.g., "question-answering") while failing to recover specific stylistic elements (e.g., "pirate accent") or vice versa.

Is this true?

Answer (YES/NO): YES